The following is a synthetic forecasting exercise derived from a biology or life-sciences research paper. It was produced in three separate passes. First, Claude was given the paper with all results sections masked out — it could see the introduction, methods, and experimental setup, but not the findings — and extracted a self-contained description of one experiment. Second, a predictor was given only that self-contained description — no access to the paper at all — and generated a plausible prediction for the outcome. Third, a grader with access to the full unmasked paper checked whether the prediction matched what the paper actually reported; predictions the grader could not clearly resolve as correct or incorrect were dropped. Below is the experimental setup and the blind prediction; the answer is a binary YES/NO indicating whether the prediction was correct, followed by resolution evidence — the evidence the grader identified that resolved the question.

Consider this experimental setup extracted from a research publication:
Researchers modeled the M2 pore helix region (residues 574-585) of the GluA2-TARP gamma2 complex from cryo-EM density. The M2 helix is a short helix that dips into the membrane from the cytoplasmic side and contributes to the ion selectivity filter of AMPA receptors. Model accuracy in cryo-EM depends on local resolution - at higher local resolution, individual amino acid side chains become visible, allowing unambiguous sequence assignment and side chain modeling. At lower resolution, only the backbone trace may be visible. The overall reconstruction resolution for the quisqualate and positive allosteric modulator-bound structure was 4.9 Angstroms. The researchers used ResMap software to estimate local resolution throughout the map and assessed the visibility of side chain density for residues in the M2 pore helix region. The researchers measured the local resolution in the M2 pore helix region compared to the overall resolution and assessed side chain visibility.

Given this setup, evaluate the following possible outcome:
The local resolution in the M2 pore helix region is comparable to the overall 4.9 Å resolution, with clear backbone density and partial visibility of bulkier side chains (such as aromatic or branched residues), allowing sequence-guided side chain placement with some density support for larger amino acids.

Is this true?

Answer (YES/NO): NO